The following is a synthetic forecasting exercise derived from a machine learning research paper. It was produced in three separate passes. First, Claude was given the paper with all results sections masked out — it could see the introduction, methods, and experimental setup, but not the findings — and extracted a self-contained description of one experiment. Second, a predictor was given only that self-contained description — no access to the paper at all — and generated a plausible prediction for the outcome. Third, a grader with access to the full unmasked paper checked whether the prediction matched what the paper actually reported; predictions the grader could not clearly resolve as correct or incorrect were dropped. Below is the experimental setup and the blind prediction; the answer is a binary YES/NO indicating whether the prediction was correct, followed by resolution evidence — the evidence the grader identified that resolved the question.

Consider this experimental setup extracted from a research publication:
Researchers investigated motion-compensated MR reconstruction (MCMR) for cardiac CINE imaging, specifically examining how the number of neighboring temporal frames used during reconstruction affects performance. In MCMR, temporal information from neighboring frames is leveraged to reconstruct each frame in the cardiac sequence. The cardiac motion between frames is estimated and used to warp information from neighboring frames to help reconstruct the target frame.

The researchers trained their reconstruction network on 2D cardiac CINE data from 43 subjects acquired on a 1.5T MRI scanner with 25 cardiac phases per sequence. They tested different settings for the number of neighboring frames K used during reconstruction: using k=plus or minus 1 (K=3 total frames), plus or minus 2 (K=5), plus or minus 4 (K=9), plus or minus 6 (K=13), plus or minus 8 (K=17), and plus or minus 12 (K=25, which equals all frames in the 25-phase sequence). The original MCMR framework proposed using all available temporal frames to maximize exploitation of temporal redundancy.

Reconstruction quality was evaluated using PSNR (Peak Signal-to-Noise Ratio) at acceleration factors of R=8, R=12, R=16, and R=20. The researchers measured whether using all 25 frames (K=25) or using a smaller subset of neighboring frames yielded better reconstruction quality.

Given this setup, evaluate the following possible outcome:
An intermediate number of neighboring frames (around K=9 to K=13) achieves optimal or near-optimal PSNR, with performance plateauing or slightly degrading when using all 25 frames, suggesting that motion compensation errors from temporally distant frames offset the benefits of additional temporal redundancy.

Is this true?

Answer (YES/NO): NO